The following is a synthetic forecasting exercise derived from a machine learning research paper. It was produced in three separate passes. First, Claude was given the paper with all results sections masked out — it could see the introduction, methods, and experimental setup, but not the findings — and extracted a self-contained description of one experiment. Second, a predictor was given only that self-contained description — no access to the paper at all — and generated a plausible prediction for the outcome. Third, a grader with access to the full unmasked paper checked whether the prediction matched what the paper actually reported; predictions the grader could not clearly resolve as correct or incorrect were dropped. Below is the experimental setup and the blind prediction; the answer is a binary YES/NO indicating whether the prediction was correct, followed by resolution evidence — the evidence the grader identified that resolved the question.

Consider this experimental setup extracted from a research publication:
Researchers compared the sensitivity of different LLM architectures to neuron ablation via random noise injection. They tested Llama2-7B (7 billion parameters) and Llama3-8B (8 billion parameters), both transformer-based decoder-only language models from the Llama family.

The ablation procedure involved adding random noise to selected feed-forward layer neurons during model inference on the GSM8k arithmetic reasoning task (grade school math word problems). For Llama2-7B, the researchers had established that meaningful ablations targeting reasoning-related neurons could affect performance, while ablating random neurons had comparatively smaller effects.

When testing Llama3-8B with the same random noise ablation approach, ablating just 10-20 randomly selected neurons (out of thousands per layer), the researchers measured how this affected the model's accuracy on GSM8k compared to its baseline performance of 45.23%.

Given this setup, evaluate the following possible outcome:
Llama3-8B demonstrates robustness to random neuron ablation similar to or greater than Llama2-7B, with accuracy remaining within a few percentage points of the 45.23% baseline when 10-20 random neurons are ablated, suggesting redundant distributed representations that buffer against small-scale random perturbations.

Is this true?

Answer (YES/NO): NO